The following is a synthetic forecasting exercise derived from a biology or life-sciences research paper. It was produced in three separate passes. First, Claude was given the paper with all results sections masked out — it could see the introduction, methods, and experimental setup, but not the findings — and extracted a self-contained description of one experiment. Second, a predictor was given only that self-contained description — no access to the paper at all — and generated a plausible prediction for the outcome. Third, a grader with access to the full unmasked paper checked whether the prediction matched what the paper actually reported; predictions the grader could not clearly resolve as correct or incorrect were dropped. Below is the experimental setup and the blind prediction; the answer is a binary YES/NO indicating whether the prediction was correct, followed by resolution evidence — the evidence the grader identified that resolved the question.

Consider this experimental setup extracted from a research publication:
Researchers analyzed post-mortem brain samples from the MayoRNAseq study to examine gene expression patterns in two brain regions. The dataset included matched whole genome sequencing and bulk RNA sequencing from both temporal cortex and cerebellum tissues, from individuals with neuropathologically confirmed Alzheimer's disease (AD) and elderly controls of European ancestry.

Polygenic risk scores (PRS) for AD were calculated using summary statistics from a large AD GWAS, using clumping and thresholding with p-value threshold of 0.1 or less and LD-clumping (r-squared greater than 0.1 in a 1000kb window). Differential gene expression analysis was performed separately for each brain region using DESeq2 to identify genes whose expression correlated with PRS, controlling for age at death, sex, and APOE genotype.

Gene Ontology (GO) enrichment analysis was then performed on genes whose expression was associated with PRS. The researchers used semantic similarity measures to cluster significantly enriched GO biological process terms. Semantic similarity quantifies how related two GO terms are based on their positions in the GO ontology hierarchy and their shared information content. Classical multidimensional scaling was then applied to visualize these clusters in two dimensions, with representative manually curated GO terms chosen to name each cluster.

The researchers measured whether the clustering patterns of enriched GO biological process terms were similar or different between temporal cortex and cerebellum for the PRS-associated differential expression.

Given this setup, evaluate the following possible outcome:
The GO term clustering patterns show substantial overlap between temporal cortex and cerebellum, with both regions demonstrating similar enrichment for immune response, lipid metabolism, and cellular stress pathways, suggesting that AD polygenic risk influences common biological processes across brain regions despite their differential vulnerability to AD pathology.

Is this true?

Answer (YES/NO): YES